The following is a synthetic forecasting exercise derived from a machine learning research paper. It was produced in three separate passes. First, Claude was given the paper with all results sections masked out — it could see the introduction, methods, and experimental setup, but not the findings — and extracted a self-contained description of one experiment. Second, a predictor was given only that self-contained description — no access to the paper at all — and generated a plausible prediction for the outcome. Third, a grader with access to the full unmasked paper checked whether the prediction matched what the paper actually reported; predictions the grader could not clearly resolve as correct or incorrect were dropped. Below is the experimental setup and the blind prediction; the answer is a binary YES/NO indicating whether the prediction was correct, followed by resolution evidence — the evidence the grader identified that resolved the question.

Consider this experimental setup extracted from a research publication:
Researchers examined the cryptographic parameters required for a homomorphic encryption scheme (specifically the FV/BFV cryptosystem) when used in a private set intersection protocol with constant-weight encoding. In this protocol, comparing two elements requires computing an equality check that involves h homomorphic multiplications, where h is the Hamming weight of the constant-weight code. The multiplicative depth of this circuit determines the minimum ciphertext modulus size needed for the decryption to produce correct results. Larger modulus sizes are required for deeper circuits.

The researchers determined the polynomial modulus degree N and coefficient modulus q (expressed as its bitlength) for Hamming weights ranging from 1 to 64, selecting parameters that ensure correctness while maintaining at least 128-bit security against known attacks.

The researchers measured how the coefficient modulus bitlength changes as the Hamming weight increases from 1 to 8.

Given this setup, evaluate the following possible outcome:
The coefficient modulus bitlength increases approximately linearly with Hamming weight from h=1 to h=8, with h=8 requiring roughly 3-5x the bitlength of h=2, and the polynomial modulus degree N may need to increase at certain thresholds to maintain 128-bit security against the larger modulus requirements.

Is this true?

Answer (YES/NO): NO